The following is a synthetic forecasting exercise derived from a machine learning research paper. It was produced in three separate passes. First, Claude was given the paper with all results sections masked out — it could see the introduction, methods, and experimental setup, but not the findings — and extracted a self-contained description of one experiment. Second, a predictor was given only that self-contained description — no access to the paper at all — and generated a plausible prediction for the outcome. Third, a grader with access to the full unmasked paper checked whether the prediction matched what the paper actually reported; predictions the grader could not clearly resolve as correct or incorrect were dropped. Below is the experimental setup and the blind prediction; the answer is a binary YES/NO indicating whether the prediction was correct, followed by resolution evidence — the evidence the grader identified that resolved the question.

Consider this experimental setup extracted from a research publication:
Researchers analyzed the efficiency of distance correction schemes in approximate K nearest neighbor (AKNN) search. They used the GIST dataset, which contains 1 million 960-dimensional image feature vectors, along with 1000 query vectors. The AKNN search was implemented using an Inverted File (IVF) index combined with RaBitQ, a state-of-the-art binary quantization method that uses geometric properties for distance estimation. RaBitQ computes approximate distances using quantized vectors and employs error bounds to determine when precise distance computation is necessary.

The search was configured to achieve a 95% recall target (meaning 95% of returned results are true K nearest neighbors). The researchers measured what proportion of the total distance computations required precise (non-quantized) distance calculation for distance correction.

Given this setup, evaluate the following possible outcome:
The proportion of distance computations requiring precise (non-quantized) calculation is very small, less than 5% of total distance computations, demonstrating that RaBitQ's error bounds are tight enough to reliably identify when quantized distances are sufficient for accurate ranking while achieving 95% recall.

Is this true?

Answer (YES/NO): YES